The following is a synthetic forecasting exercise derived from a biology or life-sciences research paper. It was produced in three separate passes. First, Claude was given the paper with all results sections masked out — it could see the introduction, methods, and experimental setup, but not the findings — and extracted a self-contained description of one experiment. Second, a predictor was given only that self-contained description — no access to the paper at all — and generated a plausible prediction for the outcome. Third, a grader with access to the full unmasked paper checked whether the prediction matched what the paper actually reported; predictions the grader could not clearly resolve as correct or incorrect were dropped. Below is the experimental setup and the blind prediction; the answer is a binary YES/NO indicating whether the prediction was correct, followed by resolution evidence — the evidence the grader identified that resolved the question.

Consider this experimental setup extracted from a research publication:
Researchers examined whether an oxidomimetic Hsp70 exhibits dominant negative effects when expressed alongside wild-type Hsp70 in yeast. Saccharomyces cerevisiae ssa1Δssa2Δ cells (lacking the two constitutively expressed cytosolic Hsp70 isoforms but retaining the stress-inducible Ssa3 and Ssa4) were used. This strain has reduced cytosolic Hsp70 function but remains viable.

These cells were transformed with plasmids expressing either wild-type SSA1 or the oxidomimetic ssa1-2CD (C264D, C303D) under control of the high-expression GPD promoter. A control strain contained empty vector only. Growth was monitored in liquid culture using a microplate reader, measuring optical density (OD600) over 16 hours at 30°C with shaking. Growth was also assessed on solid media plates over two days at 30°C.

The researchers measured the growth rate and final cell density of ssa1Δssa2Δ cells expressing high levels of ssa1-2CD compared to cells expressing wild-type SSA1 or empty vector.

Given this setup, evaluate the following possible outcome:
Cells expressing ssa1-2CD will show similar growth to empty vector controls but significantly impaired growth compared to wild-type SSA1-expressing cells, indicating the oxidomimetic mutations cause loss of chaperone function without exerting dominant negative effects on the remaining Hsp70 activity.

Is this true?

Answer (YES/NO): NO